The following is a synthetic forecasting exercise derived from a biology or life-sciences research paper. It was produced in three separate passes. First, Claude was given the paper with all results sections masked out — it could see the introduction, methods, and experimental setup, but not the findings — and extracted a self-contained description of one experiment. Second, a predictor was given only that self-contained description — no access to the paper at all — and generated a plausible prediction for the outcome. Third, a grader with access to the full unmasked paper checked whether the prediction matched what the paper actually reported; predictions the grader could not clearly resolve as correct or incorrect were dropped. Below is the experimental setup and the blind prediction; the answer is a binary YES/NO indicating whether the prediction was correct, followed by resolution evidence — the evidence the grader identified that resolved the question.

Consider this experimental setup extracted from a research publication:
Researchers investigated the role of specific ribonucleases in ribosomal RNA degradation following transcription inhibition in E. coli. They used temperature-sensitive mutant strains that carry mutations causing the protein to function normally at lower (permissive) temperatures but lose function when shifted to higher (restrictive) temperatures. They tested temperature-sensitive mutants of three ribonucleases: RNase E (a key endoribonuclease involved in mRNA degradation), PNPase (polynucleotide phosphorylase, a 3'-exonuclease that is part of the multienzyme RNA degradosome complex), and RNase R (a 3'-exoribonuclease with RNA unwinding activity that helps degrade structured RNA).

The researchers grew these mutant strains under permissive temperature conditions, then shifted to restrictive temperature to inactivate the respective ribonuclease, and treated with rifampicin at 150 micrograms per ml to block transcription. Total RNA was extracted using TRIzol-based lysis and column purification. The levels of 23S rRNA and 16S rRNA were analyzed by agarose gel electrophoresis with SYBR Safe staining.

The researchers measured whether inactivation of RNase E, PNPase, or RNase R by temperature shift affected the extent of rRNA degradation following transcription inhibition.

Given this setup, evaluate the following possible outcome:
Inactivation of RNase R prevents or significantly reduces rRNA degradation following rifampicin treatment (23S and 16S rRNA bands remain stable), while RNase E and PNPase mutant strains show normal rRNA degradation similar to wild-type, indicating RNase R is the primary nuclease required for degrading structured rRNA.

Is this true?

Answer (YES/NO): NO